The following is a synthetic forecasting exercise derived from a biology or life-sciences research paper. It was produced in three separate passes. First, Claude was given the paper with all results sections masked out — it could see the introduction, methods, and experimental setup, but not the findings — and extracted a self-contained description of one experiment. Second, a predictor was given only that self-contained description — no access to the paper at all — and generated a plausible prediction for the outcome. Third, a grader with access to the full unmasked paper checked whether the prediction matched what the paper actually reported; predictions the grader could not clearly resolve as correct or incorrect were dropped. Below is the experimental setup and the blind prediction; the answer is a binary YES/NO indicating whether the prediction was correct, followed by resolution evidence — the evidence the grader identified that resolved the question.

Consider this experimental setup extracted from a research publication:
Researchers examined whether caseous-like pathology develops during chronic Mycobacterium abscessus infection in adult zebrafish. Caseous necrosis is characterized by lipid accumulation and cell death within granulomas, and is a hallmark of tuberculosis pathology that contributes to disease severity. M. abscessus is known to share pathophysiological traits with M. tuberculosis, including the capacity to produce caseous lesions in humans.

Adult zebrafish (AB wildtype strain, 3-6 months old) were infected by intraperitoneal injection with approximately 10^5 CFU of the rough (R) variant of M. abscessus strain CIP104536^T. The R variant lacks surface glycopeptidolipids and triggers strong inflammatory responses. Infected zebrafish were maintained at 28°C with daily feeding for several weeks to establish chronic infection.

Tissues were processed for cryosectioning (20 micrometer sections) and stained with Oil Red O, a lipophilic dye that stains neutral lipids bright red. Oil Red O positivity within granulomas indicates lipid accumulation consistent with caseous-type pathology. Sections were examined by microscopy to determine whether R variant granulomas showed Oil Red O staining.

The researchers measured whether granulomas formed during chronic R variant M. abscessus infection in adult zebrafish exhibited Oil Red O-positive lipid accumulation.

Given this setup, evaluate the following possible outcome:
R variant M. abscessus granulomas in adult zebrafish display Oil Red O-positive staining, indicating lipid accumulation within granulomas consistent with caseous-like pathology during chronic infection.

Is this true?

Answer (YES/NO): YES